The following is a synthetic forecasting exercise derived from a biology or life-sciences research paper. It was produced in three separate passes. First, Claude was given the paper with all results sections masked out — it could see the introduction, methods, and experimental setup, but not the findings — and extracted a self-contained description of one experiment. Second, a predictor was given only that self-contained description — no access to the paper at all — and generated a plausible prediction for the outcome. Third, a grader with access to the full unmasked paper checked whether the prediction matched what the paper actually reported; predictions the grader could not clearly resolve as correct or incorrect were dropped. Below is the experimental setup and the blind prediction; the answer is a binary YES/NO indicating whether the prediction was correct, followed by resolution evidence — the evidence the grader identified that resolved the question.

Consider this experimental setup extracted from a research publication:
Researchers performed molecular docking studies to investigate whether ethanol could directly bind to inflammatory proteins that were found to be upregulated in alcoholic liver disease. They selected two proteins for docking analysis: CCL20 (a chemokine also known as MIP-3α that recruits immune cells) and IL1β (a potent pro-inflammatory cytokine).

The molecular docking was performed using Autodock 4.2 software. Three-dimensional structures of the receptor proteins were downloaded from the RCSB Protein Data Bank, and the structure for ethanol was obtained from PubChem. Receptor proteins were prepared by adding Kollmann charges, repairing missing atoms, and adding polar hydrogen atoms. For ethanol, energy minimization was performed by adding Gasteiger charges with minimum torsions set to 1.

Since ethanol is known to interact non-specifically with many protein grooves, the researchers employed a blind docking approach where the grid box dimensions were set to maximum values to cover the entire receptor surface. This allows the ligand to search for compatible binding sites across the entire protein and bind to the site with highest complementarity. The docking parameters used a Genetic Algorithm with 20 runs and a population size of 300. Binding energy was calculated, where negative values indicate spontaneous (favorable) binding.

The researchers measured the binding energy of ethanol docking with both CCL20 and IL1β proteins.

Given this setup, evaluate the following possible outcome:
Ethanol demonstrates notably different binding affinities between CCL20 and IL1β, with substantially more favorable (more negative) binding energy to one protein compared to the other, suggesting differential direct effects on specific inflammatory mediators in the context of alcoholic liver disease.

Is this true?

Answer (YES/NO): NO